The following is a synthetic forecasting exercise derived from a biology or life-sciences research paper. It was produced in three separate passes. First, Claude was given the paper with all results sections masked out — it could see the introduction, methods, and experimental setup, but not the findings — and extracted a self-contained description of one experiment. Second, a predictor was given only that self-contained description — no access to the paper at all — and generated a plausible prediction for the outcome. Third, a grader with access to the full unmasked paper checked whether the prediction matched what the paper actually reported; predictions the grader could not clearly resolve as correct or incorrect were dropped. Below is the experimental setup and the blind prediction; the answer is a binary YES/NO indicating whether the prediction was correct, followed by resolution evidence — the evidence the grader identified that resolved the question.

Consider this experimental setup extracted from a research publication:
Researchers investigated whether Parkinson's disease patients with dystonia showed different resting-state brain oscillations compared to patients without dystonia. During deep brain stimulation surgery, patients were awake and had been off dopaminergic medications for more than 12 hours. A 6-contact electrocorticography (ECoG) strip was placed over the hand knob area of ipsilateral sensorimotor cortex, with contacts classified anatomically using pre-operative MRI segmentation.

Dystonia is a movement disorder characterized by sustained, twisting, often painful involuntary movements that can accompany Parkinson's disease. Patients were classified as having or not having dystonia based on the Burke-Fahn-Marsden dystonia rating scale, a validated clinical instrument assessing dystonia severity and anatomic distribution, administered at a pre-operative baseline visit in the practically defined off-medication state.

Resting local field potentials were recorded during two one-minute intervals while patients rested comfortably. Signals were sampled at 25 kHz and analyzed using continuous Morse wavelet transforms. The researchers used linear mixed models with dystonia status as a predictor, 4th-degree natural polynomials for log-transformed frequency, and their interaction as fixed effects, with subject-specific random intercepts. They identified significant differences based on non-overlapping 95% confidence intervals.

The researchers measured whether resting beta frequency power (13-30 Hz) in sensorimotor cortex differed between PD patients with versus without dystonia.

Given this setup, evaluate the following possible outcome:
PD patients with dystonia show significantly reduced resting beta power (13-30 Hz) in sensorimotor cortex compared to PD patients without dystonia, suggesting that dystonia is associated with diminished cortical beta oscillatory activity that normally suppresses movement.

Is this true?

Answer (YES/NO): NO